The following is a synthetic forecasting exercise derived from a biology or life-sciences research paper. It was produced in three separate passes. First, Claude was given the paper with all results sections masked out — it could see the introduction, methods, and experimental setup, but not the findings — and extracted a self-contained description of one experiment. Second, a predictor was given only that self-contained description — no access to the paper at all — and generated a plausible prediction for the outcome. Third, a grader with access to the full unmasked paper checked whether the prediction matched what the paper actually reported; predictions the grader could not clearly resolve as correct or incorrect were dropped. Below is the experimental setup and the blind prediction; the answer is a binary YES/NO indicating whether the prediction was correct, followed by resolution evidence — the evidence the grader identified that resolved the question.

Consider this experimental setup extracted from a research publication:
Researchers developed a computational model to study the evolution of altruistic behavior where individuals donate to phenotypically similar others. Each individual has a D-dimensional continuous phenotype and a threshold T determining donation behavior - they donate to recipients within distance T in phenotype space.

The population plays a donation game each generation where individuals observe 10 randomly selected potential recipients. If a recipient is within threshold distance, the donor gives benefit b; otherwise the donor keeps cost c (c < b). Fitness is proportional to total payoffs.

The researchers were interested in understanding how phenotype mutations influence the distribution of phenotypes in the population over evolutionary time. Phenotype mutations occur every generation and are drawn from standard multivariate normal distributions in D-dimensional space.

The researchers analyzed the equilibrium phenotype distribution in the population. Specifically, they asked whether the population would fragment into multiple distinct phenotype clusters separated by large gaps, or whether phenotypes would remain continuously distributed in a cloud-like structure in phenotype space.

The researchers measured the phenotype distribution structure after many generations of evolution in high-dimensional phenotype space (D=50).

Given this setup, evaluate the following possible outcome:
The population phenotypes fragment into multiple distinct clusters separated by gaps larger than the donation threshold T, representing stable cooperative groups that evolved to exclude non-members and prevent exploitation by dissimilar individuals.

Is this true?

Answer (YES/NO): NO